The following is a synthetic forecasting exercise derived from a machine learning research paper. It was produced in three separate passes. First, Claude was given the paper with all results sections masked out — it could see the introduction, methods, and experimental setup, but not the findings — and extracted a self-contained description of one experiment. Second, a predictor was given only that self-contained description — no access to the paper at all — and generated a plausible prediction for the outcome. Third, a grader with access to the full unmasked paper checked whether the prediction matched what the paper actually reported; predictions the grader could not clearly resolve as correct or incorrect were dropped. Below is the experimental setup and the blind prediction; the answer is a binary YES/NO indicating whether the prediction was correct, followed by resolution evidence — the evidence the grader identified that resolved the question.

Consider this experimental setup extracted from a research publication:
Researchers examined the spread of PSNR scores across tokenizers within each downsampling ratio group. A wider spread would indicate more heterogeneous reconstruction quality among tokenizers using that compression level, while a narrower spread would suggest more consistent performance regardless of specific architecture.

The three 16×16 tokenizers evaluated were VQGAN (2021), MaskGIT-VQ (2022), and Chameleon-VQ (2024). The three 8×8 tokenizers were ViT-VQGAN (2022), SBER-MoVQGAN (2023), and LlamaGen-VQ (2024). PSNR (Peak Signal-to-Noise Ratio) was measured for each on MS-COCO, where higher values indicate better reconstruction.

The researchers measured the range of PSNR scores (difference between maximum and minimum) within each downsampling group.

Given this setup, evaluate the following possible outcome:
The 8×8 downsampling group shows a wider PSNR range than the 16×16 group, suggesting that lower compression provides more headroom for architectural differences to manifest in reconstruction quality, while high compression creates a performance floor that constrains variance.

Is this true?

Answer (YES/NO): YES